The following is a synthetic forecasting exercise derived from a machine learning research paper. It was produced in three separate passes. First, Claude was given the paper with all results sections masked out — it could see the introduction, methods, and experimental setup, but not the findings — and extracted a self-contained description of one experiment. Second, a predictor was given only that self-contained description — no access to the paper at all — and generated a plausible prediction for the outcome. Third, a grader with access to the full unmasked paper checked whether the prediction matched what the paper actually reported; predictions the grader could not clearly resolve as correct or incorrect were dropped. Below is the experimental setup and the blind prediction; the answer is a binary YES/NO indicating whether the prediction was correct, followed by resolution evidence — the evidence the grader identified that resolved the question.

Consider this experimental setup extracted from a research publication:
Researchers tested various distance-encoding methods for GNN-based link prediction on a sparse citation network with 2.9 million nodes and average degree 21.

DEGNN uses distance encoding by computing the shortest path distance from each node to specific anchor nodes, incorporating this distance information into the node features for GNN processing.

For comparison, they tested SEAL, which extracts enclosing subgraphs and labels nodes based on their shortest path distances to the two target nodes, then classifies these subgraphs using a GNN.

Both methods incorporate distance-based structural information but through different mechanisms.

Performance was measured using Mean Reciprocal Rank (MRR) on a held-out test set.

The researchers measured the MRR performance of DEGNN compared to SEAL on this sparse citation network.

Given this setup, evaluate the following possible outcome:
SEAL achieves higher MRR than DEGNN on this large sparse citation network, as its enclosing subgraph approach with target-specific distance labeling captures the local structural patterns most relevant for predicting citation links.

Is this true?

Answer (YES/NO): YES